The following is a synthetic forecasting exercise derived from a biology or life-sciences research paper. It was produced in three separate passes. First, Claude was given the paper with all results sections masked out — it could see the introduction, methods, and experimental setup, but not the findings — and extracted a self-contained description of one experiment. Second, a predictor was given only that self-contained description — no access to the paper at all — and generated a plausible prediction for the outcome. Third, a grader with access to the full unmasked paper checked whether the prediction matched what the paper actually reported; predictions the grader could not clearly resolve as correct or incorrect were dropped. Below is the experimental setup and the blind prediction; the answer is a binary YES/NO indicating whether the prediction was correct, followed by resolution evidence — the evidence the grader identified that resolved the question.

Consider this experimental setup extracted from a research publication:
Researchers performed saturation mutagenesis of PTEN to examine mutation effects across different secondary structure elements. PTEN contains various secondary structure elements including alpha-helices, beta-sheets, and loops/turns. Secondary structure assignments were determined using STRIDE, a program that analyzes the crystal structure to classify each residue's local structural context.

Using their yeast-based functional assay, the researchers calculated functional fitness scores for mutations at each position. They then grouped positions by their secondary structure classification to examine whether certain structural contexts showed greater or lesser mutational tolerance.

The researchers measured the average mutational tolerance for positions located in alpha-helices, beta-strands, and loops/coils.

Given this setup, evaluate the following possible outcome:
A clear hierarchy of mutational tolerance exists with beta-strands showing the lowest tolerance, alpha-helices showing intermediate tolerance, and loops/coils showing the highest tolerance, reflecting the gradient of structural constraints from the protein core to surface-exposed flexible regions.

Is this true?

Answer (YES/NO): NO